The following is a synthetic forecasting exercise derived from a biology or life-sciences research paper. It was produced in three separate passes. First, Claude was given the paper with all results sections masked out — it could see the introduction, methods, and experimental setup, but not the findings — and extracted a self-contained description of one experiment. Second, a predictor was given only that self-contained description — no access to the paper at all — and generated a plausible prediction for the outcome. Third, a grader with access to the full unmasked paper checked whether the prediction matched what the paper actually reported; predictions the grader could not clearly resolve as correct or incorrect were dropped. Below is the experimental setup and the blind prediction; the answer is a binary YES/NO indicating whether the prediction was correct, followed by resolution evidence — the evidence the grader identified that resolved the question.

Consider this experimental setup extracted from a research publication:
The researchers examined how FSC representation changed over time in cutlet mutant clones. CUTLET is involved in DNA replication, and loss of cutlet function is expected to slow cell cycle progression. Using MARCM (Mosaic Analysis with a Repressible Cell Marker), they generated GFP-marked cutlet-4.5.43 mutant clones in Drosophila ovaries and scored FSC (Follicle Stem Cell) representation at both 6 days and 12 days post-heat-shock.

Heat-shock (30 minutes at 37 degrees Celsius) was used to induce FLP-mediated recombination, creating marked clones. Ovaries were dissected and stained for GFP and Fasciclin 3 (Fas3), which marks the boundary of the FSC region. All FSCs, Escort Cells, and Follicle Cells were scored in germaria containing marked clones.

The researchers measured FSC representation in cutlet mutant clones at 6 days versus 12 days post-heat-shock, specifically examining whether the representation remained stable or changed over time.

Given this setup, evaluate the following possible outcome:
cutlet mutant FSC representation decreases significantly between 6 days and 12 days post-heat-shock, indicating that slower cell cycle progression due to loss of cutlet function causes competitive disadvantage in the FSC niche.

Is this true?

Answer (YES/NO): YES